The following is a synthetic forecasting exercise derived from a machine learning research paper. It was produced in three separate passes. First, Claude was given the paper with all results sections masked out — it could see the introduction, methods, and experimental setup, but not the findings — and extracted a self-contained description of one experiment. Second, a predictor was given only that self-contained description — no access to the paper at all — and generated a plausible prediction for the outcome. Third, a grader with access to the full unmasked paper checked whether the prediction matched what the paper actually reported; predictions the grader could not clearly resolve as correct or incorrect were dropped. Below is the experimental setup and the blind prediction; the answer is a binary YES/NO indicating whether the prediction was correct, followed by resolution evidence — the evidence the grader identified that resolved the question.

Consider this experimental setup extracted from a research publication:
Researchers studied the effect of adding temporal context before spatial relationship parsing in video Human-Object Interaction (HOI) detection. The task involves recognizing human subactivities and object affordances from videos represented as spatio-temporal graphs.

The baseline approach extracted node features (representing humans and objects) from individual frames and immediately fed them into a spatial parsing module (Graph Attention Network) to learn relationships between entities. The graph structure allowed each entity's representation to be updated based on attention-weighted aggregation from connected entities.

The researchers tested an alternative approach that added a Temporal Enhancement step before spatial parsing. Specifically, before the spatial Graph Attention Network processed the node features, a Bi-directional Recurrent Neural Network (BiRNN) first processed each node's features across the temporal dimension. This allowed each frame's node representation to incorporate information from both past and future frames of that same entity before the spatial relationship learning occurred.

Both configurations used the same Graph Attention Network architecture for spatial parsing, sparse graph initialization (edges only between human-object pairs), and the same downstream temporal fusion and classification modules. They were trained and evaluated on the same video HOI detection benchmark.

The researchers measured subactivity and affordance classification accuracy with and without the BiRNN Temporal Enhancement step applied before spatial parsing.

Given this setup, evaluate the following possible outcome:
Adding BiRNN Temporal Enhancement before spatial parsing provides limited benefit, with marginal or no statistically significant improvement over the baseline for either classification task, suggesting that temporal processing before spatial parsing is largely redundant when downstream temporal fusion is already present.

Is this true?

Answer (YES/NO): NO